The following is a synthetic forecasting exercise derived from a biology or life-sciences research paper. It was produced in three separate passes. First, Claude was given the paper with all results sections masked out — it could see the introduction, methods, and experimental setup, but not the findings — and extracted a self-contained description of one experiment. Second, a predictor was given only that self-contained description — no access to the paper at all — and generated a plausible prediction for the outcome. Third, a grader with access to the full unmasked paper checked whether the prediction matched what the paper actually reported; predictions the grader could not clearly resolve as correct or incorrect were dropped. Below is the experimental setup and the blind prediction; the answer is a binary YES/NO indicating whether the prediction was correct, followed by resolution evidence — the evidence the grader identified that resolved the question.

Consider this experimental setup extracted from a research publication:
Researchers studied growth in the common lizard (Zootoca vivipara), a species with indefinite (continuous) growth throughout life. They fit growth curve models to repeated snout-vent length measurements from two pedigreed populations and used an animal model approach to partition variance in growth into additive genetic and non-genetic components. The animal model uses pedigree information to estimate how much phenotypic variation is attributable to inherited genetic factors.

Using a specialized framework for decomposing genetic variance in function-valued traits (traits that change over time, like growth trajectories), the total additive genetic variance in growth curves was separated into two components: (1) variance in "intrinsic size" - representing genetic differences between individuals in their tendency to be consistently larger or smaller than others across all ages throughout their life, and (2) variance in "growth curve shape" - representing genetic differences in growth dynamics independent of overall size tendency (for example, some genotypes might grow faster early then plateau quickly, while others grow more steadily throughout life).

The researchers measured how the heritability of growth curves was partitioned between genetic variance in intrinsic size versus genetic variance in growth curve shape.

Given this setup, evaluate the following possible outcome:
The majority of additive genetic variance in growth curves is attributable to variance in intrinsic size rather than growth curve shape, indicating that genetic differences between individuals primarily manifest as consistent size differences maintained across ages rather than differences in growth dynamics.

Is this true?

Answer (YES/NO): NO